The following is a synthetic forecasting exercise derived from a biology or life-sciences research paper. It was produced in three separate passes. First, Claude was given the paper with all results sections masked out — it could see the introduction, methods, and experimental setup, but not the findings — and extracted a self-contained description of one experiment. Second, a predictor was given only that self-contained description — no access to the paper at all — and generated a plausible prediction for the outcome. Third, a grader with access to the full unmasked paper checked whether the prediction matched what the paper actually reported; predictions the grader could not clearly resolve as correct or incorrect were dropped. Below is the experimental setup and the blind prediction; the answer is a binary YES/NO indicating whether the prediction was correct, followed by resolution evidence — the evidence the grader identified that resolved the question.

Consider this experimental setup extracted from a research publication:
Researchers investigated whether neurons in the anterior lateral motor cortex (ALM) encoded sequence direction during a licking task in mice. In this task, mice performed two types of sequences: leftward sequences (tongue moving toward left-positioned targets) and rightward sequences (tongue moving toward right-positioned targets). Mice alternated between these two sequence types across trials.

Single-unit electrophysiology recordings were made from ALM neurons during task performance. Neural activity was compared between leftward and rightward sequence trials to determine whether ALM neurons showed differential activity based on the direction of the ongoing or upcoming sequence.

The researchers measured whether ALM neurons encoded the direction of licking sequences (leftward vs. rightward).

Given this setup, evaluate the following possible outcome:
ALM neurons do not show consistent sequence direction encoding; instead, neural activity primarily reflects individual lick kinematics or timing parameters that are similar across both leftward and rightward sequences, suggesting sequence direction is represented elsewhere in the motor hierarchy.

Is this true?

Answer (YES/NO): NO